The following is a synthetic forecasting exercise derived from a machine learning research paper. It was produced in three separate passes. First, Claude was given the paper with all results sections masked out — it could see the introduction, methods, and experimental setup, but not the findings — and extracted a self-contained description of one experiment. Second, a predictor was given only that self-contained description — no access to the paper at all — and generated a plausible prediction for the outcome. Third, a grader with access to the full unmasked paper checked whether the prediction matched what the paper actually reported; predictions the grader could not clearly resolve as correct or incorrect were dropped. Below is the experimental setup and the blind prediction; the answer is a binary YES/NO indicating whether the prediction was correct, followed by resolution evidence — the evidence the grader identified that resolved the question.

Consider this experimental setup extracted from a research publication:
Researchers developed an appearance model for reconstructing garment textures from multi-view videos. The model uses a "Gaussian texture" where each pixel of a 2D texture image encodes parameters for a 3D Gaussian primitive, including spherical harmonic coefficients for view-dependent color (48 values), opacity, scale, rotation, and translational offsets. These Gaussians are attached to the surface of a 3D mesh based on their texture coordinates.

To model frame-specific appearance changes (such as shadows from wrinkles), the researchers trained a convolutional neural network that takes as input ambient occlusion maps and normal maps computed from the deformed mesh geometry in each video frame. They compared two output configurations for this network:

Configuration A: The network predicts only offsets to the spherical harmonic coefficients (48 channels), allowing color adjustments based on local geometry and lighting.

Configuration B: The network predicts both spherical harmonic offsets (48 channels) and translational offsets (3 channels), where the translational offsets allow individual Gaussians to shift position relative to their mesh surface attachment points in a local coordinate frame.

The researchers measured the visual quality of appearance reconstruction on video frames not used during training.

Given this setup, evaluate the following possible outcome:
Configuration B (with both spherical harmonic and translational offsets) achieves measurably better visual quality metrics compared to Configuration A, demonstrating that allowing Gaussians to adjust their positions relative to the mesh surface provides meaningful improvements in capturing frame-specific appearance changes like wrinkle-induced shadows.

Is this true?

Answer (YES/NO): YES